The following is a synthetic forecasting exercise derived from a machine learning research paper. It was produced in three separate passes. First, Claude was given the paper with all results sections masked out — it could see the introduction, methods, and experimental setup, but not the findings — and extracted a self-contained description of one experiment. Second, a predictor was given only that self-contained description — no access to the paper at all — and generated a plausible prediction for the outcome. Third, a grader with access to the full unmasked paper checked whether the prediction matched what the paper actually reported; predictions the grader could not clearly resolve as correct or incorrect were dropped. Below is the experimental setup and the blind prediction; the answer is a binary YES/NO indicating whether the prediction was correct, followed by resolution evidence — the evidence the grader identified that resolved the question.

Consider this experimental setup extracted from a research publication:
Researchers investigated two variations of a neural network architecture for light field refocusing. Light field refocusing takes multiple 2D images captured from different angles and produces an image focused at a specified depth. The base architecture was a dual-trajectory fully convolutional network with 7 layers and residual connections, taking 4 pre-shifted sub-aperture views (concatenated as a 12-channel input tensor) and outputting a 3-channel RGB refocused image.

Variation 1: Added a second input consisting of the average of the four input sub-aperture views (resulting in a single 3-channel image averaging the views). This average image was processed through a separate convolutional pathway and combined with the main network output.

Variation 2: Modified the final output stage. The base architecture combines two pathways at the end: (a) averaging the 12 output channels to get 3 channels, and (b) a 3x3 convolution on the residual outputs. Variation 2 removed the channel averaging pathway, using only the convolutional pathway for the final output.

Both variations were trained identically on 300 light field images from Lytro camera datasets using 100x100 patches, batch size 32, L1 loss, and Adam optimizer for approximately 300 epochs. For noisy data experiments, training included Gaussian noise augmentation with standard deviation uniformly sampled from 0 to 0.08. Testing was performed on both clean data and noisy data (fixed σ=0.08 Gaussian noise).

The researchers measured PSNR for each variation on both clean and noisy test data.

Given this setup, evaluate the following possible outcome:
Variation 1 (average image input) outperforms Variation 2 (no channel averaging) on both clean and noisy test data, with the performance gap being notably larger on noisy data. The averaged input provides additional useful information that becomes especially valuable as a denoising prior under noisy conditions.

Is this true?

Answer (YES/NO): NO